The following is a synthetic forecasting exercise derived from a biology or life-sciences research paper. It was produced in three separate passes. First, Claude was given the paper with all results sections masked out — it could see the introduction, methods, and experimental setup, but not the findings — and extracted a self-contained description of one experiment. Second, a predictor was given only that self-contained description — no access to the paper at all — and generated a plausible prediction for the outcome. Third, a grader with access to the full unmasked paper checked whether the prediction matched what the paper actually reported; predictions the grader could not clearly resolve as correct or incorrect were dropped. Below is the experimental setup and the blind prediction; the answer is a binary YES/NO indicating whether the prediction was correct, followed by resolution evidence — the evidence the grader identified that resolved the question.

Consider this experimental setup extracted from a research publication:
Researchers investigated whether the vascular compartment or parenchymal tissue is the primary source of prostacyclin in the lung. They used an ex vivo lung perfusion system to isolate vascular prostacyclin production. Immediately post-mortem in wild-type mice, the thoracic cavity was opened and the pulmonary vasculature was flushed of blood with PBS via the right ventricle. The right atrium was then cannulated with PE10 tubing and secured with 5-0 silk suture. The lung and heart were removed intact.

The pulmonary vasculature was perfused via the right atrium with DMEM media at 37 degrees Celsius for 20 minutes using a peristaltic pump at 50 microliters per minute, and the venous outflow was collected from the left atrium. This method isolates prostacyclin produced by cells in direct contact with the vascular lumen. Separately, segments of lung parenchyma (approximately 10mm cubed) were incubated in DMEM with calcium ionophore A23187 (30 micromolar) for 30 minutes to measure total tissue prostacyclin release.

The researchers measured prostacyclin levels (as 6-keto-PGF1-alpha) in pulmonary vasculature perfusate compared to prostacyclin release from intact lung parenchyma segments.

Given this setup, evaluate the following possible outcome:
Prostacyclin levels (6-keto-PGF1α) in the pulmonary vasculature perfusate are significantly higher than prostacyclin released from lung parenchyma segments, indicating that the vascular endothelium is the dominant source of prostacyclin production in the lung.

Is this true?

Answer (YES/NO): NO